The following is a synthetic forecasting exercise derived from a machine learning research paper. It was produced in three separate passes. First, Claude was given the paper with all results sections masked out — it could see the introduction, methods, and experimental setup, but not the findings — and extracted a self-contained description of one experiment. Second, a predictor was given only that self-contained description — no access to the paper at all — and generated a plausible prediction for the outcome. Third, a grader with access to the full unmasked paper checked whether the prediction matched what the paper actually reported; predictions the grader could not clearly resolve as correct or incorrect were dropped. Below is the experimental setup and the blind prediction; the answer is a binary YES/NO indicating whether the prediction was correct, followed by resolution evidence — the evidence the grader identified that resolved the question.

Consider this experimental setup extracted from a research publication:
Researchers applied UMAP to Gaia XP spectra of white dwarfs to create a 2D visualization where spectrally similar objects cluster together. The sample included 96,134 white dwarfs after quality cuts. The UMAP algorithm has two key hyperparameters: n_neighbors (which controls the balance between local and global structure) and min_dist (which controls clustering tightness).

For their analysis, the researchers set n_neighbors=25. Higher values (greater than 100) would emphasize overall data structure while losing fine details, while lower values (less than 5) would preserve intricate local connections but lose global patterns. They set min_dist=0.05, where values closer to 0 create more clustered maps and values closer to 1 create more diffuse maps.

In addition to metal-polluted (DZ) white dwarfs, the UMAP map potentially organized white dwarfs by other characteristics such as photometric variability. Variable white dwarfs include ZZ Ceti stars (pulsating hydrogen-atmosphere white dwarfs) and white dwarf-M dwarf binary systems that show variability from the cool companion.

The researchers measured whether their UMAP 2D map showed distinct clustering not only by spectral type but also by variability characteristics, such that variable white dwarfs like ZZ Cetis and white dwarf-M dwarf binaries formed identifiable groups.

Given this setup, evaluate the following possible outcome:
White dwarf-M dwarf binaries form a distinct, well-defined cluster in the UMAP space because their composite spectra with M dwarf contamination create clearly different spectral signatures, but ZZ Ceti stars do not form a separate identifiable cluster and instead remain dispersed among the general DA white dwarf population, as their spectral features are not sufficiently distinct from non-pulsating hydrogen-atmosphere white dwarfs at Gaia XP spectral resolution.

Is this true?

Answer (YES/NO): NO